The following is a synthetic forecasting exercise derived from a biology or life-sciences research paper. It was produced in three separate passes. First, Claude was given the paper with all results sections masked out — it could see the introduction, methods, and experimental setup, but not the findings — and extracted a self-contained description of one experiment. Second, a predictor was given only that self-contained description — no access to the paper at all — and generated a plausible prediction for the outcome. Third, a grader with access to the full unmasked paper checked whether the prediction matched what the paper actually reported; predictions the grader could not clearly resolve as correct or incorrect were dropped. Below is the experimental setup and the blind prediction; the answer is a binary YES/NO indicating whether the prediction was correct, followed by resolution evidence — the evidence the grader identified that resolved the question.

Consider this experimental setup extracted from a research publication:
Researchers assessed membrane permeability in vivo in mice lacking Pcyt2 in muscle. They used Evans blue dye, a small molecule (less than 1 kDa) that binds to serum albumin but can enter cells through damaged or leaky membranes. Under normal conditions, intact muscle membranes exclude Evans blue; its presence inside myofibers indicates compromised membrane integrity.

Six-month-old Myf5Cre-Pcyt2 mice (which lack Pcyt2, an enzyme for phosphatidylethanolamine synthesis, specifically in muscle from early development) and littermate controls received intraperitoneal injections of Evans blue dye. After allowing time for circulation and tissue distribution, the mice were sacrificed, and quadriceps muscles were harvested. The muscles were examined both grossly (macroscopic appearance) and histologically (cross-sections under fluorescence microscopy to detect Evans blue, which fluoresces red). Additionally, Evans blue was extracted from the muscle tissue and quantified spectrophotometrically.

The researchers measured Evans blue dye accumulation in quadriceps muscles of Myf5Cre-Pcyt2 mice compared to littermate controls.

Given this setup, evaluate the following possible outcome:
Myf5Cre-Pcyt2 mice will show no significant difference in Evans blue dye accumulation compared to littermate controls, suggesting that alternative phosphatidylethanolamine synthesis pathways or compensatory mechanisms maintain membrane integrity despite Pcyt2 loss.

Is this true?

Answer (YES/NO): NO